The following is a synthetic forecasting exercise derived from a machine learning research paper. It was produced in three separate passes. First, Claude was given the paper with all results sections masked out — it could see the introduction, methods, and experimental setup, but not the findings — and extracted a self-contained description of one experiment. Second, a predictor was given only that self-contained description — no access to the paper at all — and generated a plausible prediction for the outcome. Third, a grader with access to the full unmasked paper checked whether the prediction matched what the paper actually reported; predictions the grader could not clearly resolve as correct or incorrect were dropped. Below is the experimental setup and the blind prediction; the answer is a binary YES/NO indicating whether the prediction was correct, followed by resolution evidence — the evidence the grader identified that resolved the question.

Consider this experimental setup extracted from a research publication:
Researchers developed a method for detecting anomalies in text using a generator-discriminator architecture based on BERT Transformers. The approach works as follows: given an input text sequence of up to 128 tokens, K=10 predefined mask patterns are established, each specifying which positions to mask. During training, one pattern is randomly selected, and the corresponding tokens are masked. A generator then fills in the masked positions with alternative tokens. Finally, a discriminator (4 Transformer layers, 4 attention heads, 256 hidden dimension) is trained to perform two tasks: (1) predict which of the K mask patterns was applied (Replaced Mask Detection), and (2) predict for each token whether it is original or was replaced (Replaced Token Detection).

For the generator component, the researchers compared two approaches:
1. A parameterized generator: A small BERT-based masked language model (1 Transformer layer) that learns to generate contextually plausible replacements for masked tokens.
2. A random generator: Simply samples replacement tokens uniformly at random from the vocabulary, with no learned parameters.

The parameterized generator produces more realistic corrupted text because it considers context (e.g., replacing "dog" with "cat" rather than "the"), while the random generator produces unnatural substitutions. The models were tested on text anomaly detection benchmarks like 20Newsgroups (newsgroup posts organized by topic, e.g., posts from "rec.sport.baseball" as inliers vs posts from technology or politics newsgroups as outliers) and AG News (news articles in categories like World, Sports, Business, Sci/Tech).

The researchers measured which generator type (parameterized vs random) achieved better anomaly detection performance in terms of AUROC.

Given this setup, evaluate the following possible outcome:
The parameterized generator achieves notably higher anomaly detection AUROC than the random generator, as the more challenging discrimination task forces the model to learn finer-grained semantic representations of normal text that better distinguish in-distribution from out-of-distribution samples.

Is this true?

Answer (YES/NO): NO